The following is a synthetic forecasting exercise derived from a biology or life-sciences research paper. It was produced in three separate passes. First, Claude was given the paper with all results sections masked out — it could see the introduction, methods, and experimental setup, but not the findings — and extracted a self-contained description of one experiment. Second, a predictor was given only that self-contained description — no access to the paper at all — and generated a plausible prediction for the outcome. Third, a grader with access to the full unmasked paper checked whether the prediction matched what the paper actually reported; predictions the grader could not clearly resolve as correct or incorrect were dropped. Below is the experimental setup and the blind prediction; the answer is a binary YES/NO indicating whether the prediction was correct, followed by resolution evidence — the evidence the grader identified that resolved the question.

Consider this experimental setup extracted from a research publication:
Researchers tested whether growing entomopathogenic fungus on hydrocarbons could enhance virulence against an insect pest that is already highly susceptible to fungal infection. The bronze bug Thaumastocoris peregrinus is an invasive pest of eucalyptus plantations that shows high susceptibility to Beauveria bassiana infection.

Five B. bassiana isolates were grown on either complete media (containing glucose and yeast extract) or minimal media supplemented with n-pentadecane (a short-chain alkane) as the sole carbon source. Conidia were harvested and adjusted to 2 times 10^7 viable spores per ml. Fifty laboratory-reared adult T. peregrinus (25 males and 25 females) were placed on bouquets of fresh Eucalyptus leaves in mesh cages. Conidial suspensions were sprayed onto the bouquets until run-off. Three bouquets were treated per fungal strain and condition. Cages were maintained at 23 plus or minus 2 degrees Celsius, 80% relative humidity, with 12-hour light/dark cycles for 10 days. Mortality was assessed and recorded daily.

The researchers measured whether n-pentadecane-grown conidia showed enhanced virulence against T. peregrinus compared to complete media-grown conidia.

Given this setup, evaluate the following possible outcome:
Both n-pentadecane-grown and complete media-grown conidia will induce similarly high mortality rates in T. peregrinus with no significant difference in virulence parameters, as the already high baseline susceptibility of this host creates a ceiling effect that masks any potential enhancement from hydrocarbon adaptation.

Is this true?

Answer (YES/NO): YES